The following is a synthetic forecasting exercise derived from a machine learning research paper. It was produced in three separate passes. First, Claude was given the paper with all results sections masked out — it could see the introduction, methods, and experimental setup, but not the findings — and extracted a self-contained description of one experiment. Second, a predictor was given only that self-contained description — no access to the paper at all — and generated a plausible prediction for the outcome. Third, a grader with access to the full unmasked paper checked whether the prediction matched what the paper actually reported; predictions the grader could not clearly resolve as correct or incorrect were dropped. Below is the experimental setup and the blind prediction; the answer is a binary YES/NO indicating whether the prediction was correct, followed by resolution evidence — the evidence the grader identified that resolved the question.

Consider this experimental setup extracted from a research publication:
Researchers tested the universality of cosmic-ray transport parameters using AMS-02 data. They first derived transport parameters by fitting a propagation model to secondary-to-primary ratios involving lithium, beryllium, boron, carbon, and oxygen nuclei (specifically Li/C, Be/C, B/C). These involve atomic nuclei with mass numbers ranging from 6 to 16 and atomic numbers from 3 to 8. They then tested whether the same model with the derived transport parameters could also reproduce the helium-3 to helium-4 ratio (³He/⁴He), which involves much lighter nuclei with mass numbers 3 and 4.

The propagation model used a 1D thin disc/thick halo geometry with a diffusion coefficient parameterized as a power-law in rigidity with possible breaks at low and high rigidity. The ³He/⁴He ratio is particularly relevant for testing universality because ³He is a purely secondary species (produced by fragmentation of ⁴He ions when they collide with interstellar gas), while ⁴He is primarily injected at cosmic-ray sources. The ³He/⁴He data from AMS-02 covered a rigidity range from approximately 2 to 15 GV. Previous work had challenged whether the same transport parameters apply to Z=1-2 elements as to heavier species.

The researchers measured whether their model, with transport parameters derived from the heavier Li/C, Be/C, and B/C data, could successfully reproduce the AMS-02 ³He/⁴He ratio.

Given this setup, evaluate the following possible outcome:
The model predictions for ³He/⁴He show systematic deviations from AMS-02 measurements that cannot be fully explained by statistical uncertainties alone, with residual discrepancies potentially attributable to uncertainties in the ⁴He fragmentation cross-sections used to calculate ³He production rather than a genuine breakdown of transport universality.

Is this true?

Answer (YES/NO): NO